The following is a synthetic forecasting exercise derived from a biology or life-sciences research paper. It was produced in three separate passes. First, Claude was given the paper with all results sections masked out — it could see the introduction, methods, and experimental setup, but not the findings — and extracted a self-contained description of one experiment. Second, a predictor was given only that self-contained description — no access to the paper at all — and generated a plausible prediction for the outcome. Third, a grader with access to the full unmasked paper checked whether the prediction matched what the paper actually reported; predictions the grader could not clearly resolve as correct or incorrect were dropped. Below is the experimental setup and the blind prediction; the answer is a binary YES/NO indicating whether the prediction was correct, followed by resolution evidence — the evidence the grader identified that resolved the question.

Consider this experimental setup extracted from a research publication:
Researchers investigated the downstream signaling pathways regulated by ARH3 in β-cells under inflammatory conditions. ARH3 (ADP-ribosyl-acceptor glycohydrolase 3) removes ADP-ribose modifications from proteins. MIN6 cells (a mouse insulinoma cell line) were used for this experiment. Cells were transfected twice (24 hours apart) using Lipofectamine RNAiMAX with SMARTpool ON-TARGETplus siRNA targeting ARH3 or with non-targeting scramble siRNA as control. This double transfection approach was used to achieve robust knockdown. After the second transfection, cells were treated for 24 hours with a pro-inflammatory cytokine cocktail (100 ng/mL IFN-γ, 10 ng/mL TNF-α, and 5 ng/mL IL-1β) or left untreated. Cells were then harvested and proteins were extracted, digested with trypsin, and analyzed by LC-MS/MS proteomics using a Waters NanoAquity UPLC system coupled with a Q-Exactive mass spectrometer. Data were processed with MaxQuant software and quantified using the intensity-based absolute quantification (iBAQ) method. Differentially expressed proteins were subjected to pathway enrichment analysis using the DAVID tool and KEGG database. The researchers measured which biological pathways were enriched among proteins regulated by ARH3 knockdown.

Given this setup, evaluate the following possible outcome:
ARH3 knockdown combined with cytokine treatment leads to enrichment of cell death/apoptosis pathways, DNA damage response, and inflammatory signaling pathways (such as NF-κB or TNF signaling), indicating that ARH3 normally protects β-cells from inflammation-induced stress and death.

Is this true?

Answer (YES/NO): NO